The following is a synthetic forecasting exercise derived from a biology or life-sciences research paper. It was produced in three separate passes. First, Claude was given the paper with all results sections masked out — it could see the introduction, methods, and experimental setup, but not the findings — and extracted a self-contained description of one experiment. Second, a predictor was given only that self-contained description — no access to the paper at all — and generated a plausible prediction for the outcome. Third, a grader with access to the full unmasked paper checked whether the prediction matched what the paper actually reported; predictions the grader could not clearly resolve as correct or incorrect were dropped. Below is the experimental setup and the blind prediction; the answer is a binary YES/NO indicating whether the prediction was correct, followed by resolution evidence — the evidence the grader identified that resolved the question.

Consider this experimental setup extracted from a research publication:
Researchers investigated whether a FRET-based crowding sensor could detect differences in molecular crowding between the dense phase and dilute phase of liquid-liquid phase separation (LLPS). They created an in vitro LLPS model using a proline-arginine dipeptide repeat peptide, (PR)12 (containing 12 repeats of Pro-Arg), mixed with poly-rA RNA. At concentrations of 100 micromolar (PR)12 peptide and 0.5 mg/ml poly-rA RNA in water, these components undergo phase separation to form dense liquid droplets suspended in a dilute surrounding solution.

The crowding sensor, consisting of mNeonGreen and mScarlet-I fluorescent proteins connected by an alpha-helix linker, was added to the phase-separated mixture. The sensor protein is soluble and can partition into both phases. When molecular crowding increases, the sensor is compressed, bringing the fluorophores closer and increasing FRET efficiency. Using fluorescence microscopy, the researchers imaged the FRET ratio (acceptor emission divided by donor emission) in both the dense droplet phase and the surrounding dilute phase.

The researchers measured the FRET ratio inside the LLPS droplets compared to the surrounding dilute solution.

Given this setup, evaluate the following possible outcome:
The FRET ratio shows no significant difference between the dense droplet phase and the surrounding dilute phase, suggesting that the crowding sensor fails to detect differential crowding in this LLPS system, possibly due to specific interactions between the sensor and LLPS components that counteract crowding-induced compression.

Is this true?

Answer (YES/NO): NO